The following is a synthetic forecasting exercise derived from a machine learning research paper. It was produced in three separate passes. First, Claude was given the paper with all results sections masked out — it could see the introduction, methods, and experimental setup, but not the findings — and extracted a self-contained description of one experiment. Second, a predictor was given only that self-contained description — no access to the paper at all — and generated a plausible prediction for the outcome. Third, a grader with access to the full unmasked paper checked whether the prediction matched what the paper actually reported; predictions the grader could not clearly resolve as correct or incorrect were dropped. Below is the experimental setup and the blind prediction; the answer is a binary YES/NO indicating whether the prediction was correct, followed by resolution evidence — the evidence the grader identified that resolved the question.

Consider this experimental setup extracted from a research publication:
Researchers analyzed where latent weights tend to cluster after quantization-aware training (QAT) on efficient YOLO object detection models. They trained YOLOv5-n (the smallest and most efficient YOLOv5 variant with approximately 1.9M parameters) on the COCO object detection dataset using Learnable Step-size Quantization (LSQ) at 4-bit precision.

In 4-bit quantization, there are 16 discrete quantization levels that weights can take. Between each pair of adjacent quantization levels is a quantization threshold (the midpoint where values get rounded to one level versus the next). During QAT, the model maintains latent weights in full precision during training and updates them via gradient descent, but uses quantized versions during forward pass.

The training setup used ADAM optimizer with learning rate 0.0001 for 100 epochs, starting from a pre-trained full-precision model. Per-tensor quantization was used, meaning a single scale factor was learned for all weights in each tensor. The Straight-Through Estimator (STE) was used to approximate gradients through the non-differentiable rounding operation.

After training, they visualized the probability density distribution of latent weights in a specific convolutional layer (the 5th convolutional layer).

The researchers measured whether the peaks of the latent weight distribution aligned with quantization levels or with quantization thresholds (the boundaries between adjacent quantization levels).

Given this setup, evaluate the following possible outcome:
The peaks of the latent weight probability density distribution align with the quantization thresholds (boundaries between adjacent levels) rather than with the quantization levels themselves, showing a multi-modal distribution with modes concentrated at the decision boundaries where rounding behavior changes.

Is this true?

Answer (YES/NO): YES